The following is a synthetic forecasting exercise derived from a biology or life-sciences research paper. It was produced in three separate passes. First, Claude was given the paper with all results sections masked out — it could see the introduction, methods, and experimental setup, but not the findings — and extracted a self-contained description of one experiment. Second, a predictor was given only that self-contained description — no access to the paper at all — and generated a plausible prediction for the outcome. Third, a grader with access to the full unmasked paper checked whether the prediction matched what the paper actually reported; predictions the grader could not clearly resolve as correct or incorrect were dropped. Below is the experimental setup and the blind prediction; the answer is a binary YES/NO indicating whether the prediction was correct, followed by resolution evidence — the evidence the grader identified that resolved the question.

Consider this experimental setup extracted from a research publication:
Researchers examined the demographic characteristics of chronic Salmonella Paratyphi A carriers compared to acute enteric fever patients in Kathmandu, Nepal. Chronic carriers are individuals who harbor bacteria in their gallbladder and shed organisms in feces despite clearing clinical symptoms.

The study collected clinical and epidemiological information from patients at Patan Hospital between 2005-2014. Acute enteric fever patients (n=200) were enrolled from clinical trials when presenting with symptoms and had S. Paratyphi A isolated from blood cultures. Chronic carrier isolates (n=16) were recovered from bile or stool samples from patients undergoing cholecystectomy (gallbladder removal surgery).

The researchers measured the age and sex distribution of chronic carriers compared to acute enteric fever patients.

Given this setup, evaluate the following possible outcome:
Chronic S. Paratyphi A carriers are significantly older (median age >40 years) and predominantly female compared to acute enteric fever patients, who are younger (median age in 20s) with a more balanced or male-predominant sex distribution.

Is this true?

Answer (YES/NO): NO